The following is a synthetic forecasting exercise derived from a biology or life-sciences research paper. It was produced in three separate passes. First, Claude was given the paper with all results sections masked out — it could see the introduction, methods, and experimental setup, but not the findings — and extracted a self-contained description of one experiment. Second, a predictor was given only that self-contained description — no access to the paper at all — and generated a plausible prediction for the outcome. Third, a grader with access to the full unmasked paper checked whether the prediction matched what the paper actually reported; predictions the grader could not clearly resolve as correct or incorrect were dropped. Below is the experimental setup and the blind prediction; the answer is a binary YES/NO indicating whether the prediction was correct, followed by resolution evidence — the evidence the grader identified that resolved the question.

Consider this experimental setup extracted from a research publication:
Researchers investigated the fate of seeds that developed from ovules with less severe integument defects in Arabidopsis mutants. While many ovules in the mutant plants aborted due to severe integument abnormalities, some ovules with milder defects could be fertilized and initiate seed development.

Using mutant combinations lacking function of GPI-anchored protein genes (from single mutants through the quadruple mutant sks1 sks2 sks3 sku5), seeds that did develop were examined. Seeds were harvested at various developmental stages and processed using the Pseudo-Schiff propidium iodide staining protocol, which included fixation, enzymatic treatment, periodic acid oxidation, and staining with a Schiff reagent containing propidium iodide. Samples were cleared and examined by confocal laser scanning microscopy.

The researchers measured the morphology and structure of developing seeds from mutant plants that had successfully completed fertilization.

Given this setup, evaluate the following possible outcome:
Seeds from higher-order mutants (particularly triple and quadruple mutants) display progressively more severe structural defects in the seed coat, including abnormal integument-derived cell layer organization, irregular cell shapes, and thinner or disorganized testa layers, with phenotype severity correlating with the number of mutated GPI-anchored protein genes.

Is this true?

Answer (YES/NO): NO